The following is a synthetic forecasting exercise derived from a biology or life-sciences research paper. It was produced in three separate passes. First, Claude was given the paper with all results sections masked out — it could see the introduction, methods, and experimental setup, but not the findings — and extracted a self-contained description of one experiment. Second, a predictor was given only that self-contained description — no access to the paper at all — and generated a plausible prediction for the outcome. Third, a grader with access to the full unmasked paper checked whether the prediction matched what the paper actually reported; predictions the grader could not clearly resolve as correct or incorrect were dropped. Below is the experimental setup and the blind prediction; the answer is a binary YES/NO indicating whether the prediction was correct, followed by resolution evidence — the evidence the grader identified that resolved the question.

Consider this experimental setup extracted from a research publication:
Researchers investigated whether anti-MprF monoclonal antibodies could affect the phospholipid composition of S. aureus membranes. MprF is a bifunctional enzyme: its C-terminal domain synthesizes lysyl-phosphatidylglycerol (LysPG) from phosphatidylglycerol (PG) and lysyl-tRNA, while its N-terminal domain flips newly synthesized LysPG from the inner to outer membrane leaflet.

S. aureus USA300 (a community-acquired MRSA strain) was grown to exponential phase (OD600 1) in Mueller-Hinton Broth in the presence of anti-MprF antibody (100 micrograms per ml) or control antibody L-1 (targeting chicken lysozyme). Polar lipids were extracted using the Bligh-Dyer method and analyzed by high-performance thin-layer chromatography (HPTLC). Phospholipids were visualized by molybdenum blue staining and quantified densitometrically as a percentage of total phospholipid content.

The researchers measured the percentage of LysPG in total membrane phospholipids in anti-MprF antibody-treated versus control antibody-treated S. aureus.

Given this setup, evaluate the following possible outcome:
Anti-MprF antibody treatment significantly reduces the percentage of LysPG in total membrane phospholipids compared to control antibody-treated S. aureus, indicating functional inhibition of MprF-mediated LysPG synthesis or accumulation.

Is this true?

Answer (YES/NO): NO